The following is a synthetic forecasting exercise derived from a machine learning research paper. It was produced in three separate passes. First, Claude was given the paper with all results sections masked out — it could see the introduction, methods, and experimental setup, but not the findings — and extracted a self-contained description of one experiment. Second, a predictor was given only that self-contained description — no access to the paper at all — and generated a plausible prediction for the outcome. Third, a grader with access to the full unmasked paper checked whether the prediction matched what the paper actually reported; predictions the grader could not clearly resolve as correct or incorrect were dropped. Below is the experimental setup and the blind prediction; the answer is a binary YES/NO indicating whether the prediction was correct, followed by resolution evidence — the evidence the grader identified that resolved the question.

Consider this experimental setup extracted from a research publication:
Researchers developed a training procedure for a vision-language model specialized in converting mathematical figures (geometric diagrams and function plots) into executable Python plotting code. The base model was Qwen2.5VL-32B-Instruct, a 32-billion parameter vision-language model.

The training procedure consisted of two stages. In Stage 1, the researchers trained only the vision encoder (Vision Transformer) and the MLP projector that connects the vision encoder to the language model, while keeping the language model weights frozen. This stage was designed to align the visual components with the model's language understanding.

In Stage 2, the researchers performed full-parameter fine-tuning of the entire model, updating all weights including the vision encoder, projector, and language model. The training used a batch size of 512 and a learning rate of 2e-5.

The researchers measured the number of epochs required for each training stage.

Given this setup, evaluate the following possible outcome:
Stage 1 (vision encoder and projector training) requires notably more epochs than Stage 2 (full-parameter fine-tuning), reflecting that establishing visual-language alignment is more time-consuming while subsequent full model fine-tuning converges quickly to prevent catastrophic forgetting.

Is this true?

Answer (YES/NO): NO